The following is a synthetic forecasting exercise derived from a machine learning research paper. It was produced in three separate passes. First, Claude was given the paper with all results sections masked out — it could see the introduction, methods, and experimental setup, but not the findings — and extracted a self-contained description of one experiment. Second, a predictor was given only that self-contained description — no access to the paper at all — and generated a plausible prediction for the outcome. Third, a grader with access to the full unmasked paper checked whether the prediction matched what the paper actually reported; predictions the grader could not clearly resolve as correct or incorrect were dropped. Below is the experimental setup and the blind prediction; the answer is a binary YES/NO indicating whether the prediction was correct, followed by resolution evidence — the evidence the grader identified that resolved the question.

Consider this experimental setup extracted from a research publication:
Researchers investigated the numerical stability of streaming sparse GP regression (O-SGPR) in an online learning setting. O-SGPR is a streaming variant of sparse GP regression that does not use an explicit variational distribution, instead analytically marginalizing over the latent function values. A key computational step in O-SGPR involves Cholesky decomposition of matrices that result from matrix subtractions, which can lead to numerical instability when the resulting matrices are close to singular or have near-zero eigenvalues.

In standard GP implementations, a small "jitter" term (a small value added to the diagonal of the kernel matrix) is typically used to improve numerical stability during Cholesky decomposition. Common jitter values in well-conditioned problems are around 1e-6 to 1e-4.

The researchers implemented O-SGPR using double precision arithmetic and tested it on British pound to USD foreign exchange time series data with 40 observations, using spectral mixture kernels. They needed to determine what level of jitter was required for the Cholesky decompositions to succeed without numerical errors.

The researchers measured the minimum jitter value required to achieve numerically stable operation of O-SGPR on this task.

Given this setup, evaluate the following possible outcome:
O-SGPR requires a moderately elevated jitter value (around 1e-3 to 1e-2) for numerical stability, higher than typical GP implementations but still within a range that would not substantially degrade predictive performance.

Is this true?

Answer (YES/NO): YES